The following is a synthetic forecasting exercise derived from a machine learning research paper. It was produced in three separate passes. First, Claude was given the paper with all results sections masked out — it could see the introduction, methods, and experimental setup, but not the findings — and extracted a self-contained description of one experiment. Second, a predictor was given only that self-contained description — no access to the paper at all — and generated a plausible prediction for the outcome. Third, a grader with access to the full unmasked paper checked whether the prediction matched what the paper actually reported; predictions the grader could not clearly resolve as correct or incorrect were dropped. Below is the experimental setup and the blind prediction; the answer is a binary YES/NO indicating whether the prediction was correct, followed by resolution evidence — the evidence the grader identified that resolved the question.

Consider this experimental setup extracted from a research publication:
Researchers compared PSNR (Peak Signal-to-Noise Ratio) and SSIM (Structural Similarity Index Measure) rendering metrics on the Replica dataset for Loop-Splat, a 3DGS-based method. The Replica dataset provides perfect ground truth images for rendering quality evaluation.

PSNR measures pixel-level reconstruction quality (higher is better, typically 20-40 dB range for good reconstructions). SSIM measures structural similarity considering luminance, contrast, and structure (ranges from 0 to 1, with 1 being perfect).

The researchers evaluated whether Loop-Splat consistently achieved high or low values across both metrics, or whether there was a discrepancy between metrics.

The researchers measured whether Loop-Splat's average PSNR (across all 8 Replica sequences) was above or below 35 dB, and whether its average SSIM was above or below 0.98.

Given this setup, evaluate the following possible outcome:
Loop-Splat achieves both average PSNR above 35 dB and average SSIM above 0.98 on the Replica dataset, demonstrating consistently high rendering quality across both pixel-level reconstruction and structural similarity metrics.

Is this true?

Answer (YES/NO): YES